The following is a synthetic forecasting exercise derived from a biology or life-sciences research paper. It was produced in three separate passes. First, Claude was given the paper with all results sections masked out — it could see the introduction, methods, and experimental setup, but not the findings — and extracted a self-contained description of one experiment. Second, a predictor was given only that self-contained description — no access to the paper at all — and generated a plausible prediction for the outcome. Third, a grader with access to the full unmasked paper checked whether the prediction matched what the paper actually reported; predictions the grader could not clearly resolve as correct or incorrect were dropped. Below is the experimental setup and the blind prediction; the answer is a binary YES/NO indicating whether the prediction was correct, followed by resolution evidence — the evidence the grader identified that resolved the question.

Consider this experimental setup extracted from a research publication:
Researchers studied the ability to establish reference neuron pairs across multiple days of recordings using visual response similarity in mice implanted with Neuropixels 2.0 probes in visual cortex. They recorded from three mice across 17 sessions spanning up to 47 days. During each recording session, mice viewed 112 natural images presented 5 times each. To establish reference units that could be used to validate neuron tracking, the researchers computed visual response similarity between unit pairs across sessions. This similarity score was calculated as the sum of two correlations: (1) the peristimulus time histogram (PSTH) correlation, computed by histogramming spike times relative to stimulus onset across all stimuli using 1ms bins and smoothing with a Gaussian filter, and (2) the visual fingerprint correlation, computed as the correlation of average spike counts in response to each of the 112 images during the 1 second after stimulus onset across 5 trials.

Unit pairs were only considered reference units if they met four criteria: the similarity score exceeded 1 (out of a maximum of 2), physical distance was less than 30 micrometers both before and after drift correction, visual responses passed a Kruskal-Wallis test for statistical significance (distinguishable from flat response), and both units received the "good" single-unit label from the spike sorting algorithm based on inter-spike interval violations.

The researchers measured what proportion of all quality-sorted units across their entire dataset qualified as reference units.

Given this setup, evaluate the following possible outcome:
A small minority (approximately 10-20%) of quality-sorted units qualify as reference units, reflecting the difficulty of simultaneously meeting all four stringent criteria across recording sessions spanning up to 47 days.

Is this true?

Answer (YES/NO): NO